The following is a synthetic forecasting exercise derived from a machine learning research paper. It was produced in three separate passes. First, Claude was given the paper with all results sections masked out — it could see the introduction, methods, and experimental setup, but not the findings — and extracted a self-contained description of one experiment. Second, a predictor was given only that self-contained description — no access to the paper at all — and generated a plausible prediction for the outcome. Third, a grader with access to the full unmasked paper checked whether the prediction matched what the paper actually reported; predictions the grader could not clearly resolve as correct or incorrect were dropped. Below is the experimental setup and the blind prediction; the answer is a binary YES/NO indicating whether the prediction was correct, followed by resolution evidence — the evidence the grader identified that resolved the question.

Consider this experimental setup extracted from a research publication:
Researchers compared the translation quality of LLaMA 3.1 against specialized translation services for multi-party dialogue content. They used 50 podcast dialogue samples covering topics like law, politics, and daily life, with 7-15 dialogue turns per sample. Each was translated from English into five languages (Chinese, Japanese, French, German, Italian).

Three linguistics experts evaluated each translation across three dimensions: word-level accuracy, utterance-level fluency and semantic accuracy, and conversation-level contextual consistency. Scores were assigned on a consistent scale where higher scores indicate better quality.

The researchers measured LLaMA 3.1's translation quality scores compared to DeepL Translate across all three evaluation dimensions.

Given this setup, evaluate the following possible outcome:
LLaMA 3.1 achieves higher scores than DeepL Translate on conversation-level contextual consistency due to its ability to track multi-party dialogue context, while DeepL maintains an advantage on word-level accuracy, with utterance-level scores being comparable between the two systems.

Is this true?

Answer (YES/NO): NO